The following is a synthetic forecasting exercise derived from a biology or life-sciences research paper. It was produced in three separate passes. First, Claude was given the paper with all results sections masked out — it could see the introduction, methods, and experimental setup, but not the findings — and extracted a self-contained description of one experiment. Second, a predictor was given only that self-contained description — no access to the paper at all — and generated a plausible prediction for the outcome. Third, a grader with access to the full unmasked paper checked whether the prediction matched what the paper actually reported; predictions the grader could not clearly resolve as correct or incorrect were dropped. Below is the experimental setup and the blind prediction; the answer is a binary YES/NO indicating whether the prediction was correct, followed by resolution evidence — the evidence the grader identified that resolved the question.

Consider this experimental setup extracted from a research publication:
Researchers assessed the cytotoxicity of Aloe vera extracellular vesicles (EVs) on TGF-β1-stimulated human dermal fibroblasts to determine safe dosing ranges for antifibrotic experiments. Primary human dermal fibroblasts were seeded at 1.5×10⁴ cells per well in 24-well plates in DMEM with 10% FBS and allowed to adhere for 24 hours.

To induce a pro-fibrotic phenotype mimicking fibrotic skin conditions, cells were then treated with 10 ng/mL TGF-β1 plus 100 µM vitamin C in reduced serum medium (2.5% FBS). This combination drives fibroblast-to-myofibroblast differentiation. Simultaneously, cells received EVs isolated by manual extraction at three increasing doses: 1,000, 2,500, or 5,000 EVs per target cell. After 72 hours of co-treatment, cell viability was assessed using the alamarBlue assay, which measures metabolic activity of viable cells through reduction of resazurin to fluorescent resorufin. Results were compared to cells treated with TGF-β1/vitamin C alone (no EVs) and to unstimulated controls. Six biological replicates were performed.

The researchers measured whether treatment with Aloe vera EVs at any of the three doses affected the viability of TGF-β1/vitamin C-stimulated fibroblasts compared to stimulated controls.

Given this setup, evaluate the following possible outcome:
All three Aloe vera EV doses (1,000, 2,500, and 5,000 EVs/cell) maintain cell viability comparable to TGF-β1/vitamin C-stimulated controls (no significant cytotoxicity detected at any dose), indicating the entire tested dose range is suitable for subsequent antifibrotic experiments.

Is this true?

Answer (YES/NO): YES